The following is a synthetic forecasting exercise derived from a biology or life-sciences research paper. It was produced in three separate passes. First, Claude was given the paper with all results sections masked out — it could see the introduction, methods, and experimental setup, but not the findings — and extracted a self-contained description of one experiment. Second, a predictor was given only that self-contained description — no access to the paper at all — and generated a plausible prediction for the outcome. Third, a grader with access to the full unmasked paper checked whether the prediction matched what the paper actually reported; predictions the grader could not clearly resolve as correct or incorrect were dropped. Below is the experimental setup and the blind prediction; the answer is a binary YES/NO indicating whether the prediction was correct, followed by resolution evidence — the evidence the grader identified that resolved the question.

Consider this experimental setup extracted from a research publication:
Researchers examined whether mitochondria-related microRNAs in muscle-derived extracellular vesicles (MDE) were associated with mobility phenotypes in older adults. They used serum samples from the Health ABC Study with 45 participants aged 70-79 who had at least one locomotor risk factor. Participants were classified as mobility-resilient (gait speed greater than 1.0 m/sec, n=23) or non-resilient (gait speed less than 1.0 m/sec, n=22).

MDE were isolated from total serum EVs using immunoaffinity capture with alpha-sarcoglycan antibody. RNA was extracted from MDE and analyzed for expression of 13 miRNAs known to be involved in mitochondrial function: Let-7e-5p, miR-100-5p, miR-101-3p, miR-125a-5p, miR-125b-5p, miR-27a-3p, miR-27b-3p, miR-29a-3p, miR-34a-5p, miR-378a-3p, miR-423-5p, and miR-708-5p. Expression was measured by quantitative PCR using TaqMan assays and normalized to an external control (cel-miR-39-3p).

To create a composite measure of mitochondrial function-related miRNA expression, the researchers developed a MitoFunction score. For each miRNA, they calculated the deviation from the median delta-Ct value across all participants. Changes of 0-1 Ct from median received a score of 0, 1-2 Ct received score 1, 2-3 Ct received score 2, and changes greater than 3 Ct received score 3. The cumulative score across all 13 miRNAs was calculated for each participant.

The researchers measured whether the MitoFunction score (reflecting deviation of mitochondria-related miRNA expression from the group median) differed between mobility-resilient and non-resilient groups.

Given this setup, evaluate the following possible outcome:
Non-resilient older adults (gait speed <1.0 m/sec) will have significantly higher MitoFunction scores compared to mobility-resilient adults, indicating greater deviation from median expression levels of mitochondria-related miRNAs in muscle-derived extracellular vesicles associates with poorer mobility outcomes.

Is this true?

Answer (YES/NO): YES